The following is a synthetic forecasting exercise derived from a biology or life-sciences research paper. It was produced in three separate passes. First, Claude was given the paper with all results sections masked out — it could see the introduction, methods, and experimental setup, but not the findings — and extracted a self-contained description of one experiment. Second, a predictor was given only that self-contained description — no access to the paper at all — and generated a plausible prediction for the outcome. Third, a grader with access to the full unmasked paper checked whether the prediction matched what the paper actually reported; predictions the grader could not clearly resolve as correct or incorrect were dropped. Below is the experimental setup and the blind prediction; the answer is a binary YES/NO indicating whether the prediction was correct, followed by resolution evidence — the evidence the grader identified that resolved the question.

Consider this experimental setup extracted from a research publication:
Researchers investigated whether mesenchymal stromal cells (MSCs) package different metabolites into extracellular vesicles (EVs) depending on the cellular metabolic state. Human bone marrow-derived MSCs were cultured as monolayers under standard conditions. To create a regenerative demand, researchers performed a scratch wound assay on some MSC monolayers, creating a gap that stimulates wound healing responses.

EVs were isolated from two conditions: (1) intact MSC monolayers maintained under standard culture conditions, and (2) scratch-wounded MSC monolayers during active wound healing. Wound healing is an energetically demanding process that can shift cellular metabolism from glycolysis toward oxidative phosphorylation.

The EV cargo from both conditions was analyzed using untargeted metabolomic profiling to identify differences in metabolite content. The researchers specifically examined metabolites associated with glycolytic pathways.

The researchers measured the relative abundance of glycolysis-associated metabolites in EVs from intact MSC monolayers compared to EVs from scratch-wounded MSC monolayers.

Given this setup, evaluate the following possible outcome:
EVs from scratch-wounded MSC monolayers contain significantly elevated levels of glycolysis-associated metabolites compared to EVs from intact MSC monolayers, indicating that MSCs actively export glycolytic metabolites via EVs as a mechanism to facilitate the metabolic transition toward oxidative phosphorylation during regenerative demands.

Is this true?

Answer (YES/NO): NO